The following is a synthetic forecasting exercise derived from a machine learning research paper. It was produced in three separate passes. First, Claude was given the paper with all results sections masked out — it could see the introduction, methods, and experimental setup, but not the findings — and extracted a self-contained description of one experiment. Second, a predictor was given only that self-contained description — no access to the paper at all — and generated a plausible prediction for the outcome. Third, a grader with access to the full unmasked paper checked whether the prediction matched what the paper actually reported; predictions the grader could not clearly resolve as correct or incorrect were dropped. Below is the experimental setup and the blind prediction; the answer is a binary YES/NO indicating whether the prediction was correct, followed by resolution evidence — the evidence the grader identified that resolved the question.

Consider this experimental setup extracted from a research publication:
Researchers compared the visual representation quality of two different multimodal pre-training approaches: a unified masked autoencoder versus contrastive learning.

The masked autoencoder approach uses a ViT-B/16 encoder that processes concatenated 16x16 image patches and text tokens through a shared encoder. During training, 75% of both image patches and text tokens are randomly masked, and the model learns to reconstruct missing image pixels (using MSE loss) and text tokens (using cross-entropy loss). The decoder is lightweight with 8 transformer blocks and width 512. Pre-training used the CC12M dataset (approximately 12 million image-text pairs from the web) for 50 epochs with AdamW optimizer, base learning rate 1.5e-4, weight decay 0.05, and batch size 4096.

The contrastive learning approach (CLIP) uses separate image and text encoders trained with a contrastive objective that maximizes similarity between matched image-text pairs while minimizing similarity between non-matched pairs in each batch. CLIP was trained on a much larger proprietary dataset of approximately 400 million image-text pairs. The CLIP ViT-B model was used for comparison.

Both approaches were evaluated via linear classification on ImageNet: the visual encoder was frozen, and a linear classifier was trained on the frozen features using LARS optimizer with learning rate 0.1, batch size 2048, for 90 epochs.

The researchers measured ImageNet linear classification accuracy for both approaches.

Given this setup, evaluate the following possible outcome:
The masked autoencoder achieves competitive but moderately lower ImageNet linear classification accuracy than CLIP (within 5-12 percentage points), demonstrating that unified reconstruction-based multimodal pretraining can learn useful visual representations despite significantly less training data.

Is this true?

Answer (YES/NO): NO